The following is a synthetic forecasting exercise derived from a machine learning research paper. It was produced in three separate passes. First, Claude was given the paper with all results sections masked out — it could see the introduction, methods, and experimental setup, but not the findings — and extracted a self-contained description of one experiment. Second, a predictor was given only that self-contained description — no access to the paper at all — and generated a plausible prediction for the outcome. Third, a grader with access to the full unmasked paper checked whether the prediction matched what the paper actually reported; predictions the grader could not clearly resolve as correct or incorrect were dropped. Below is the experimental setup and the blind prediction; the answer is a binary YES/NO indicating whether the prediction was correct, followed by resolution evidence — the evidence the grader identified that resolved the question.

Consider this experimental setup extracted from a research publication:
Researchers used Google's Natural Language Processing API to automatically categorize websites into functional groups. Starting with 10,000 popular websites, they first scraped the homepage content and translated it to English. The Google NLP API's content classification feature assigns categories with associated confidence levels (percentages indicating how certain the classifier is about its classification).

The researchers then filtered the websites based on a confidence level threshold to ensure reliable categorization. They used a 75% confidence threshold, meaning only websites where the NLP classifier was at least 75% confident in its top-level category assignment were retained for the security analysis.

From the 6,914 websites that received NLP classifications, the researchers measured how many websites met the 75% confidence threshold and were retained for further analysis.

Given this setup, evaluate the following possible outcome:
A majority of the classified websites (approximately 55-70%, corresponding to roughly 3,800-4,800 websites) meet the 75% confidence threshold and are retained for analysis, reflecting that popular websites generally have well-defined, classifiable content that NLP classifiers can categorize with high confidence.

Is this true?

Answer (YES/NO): NO